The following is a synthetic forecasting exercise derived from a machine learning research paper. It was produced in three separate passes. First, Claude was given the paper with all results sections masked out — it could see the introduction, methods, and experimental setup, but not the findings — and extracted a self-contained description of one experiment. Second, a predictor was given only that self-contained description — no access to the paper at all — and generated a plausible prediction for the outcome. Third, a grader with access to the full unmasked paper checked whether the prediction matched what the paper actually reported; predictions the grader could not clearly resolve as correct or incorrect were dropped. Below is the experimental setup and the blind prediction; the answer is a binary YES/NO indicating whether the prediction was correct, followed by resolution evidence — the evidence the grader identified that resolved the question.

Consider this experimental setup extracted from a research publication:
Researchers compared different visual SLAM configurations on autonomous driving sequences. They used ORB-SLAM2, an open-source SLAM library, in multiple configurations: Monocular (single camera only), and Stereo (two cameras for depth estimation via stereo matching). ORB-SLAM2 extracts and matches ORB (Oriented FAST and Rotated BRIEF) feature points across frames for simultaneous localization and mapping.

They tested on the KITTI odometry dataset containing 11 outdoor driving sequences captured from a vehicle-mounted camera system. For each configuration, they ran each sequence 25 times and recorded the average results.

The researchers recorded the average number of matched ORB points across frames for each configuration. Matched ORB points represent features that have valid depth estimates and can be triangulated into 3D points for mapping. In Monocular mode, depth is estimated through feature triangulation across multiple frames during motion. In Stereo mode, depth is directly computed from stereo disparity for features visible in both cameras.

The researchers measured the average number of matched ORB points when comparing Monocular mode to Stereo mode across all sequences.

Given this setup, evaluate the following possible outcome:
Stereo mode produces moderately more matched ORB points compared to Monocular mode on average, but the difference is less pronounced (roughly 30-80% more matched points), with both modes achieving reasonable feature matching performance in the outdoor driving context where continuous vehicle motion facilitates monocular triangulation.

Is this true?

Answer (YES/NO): NO